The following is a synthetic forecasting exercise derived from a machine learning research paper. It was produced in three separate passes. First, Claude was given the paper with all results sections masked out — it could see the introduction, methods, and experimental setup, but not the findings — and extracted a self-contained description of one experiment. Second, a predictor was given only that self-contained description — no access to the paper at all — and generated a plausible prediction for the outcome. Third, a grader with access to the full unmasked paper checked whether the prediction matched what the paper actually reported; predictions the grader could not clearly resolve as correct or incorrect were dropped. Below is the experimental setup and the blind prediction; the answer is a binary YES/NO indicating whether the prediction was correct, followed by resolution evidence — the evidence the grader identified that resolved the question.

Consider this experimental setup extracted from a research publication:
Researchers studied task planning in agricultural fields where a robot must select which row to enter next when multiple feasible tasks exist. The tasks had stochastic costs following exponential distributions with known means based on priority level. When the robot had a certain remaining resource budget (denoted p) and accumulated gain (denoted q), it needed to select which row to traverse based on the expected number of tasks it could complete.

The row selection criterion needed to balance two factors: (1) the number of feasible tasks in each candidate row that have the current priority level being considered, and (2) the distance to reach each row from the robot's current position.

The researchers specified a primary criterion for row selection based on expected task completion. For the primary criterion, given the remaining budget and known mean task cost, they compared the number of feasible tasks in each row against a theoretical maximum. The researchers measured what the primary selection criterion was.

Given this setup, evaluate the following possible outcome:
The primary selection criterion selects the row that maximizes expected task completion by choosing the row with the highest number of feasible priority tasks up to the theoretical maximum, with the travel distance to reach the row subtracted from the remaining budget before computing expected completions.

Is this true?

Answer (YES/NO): NO